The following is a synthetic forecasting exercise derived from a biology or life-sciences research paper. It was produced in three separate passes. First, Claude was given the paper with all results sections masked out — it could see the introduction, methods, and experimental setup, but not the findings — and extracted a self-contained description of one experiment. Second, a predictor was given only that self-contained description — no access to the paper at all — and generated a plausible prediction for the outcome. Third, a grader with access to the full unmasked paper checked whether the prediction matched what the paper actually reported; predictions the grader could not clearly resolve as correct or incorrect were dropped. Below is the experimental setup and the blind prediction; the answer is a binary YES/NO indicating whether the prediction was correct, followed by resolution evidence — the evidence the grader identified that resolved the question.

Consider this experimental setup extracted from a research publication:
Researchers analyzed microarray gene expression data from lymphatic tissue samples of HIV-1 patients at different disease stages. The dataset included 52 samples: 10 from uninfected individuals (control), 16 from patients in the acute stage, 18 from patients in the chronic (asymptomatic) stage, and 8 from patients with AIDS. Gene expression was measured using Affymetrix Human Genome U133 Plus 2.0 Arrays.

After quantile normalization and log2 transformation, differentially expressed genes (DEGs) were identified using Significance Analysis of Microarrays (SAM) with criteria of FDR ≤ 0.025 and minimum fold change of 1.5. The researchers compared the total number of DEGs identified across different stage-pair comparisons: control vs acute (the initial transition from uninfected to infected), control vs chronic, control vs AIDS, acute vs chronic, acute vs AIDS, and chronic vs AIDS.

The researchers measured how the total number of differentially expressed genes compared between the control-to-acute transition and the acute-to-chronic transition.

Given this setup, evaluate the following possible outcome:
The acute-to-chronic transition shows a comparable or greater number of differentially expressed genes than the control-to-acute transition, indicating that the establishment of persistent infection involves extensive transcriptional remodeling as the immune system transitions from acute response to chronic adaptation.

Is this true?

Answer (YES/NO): NO